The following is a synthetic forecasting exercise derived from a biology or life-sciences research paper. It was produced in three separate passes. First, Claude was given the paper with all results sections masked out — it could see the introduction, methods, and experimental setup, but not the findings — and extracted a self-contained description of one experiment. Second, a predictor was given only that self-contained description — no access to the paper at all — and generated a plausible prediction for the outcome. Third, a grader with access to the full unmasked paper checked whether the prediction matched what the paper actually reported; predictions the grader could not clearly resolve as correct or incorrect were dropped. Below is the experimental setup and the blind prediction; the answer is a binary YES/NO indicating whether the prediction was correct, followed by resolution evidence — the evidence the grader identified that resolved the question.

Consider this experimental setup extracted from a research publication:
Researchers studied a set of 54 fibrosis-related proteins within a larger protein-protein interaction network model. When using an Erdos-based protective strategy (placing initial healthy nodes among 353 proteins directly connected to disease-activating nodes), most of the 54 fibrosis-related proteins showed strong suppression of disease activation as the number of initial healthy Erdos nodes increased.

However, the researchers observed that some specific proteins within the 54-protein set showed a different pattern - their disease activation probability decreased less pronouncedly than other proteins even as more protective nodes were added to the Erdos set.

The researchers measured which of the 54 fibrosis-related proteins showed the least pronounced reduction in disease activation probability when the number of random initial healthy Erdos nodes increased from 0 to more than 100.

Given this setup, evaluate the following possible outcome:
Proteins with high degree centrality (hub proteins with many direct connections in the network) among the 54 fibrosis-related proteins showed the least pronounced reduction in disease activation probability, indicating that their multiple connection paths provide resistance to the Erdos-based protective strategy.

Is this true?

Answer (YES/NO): NO